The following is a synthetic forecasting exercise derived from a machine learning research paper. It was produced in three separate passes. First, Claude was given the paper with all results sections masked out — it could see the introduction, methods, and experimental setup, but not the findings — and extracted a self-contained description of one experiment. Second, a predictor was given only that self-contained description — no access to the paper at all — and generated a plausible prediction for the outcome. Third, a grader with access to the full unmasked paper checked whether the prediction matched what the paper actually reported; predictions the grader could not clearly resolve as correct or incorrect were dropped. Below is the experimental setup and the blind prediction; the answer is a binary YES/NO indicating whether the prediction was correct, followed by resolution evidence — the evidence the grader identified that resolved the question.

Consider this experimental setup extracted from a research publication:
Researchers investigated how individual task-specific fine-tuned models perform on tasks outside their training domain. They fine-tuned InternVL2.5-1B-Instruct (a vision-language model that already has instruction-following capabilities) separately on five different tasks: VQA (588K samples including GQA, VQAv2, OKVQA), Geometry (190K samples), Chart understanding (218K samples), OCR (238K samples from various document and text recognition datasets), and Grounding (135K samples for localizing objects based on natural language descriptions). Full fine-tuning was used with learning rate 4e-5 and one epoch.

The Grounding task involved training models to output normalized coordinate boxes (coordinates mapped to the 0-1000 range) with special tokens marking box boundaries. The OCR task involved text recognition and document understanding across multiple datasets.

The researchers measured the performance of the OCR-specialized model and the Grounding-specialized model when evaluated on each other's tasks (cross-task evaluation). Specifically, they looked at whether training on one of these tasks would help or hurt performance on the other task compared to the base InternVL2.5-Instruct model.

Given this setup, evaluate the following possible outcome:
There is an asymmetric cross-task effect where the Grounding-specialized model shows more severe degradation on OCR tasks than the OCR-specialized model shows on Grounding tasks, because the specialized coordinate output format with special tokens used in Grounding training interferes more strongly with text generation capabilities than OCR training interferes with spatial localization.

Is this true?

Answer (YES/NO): NO